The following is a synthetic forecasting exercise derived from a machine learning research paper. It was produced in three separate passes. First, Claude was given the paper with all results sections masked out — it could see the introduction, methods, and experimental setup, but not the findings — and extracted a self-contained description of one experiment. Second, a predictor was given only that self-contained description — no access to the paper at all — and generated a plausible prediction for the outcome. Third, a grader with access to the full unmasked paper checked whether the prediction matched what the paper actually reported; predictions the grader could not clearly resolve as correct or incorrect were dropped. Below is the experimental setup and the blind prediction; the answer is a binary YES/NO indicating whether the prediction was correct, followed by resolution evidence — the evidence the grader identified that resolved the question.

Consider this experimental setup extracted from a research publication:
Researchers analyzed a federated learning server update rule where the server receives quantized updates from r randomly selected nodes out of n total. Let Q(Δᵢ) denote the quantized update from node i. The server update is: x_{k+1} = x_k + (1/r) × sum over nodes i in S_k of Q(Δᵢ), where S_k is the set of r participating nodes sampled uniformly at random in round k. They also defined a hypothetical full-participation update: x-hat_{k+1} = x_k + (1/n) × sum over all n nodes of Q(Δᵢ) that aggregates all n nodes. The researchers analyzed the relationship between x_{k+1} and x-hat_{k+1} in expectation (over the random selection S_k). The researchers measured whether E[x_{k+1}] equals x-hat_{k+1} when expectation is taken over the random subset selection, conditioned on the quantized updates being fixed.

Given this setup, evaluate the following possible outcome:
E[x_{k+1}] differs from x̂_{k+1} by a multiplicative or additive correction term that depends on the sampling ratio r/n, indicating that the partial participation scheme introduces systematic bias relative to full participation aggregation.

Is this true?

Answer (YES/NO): NO